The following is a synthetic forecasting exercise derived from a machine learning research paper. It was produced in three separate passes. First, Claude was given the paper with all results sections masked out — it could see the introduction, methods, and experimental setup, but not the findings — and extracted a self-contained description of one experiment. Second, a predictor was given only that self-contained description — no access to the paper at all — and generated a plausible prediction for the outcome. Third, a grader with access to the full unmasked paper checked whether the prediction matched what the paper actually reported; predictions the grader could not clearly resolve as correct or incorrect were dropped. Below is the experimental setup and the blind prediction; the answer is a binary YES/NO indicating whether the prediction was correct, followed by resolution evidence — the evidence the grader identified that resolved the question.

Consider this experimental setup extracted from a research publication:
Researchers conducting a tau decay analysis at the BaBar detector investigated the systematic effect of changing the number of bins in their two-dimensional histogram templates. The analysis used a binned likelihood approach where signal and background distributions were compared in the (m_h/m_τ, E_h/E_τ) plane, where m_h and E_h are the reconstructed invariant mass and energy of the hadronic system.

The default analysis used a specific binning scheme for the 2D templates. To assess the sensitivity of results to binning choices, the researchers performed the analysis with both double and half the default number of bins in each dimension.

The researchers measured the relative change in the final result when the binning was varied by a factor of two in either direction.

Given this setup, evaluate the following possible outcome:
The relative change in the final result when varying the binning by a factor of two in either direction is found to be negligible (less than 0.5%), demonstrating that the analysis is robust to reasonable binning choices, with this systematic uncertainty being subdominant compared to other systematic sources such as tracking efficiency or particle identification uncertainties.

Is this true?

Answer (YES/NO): NO